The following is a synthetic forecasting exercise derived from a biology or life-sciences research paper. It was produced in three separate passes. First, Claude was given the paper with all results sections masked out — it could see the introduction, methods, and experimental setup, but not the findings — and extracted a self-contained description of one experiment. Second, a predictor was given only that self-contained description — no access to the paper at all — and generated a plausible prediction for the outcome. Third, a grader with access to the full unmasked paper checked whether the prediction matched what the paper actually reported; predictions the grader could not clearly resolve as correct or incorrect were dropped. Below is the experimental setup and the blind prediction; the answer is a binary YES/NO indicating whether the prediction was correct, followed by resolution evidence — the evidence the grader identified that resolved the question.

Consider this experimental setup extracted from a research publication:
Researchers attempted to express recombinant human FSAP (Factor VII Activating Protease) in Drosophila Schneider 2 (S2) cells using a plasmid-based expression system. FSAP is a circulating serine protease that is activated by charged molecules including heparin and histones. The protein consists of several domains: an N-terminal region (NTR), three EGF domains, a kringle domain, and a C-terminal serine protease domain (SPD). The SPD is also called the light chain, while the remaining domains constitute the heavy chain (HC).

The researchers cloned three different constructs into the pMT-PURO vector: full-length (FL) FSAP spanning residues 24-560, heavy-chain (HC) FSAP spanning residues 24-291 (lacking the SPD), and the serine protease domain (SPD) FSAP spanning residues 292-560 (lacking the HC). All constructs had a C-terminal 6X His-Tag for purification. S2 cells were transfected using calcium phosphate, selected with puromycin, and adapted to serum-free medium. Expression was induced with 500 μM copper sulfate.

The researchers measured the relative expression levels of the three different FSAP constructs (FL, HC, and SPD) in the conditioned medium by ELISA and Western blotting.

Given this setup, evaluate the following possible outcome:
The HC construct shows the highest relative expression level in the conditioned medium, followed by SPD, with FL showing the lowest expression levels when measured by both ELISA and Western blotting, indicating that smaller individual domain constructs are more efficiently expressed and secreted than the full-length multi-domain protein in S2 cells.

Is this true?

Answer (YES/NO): NO